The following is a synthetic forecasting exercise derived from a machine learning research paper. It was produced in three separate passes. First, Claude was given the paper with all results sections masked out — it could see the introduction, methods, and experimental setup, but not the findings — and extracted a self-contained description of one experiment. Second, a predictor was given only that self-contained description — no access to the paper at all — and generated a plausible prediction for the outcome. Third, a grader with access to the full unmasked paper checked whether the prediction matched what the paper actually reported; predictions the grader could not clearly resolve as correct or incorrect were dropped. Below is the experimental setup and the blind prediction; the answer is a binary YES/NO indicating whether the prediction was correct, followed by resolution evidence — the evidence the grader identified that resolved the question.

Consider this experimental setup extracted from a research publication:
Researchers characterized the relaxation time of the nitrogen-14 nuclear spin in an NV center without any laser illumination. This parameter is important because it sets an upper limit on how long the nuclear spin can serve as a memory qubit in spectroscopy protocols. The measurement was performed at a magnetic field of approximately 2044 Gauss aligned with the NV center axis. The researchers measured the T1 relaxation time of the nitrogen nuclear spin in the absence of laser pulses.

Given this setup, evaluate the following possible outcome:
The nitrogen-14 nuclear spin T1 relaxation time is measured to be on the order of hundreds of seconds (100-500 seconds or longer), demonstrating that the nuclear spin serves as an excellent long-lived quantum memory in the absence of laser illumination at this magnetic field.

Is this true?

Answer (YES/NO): NO